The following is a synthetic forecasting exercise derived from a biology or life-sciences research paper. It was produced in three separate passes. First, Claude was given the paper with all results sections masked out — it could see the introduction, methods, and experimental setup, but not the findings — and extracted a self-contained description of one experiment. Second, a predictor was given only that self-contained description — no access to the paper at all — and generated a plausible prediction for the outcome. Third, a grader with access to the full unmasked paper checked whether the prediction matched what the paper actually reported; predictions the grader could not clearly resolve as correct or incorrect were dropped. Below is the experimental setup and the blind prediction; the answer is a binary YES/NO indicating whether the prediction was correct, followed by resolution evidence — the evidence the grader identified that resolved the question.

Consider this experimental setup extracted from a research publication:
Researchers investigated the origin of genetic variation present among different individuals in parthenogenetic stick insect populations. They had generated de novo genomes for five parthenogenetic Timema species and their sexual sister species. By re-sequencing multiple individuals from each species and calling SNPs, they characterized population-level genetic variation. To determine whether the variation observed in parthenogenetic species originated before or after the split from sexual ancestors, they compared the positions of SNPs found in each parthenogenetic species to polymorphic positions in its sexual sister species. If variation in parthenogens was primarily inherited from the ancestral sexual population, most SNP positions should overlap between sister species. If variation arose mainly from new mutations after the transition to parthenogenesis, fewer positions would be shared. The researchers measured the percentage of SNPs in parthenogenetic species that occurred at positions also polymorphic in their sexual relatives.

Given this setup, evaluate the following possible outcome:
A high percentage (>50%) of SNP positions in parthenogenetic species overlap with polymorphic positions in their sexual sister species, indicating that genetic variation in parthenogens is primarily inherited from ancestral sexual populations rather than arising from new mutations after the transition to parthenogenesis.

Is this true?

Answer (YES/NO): NO